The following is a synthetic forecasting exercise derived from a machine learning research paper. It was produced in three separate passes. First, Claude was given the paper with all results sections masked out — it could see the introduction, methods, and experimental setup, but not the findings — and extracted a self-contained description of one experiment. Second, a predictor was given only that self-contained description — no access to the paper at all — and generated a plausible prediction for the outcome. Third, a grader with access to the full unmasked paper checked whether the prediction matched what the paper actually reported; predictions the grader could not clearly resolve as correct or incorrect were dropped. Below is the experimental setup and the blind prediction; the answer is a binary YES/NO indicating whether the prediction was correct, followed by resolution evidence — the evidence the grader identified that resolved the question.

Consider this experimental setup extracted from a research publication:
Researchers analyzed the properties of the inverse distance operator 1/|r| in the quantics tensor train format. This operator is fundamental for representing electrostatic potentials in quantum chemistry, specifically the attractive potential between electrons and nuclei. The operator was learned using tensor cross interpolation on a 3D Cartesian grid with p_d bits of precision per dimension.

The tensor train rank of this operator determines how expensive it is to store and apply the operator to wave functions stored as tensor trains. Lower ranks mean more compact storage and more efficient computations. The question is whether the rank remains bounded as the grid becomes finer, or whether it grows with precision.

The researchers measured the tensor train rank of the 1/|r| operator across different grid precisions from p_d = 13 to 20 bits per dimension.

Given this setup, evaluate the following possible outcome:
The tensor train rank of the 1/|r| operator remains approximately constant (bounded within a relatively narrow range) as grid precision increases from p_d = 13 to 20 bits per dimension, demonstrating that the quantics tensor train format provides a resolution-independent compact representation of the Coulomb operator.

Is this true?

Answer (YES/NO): YES